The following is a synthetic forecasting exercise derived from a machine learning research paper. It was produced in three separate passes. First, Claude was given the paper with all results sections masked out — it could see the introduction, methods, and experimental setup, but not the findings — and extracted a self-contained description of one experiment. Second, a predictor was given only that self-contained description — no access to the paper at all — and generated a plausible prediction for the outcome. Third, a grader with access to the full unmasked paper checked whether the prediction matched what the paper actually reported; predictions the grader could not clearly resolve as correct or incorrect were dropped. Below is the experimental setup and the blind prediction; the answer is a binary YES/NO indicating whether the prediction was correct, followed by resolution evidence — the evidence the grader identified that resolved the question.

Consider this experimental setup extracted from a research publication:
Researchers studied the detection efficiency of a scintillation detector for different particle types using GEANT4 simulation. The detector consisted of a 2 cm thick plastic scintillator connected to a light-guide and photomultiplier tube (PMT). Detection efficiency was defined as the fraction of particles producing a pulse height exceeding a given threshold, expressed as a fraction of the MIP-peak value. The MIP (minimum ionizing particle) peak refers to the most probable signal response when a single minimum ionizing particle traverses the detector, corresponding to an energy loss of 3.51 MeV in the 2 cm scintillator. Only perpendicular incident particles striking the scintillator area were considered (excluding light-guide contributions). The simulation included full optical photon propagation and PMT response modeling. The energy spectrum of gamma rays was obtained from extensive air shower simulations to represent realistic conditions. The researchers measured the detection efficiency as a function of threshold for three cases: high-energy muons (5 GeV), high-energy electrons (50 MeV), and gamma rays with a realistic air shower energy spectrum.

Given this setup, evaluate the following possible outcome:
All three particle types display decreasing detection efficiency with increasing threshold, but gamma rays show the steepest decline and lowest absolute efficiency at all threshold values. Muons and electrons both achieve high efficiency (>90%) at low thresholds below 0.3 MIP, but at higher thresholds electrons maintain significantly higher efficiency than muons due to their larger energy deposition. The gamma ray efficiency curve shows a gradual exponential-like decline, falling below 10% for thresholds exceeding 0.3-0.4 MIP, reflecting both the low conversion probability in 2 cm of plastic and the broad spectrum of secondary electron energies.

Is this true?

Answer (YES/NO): NO